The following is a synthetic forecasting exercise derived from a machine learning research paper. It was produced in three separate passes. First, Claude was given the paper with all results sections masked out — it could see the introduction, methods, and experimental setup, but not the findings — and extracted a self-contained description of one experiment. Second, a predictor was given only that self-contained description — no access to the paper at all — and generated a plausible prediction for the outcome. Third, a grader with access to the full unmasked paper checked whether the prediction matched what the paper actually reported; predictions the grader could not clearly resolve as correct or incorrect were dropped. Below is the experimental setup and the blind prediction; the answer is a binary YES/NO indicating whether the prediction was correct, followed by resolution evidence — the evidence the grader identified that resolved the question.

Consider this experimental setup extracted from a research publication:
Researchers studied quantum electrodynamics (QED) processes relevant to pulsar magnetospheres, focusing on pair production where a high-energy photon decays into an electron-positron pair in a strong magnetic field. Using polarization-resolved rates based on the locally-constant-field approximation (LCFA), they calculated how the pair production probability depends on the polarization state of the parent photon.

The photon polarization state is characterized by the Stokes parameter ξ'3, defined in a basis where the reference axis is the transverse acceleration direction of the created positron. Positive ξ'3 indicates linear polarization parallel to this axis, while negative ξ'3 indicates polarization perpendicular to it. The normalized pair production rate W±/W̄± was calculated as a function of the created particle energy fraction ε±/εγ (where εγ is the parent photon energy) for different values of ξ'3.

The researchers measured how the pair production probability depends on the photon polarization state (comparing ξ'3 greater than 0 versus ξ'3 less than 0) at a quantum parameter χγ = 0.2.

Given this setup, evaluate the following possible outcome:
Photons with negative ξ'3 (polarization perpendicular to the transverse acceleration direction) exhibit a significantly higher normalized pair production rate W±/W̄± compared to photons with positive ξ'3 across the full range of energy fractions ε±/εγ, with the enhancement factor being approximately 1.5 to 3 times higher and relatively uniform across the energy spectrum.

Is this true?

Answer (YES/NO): NO